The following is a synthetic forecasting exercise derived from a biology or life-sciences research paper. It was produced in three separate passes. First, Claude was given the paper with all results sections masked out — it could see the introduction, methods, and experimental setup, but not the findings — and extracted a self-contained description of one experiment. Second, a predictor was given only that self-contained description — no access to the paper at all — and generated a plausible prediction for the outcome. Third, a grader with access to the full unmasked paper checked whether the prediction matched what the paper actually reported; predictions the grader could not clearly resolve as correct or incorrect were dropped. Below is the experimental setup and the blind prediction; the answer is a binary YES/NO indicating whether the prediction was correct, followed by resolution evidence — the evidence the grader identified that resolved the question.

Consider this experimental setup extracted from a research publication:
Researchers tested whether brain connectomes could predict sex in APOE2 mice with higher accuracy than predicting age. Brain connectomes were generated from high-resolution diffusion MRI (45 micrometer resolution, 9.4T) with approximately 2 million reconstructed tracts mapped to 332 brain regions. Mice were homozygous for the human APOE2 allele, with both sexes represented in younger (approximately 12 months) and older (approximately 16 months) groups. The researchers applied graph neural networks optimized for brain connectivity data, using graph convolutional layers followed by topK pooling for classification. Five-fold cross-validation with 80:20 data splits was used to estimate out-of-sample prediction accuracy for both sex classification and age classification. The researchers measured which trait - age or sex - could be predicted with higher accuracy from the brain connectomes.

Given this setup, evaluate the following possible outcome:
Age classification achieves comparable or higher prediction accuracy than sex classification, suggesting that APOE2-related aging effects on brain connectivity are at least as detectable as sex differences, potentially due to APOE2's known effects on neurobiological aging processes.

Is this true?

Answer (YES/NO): YES